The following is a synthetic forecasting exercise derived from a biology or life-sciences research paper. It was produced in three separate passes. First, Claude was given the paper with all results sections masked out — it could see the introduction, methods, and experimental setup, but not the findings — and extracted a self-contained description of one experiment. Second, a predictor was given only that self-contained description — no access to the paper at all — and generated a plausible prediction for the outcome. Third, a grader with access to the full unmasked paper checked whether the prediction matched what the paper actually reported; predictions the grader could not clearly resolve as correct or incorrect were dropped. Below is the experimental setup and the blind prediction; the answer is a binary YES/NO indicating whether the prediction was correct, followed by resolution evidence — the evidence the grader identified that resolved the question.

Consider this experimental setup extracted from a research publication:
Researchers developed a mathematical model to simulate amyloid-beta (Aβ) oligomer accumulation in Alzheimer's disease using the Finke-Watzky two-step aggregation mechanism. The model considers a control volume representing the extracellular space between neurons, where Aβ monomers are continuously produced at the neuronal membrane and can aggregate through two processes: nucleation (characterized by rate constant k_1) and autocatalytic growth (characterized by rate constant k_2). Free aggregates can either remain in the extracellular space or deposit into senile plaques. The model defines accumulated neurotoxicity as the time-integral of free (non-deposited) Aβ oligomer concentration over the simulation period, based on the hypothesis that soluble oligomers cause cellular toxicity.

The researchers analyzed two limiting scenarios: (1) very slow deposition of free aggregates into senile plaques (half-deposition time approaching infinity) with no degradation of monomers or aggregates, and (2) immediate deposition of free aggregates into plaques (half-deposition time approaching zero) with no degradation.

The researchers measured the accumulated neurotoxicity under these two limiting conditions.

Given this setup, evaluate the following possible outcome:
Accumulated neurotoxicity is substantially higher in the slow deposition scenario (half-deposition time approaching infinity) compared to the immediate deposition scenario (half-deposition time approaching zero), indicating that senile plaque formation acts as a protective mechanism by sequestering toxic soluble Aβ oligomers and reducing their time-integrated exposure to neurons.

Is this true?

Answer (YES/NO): YES